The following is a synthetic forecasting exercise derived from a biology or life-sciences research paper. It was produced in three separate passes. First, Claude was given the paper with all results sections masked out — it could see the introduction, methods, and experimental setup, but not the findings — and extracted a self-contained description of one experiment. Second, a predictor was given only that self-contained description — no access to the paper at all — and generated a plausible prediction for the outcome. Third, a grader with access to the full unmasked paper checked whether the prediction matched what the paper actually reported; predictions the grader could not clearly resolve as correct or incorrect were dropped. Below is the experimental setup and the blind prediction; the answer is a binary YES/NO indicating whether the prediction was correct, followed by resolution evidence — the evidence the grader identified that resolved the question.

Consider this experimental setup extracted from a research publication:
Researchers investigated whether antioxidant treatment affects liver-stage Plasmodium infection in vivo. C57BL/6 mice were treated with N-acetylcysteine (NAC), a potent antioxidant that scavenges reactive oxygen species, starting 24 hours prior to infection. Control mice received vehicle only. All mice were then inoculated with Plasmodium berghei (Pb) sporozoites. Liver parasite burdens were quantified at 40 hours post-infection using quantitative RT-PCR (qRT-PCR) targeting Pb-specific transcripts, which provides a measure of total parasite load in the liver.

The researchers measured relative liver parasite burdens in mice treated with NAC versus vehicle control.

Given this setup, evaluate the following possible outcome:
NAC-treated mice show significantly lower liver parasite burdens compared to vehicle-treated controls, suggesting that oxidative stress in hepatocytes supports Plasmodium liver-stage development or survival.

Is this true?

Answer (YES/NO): NO